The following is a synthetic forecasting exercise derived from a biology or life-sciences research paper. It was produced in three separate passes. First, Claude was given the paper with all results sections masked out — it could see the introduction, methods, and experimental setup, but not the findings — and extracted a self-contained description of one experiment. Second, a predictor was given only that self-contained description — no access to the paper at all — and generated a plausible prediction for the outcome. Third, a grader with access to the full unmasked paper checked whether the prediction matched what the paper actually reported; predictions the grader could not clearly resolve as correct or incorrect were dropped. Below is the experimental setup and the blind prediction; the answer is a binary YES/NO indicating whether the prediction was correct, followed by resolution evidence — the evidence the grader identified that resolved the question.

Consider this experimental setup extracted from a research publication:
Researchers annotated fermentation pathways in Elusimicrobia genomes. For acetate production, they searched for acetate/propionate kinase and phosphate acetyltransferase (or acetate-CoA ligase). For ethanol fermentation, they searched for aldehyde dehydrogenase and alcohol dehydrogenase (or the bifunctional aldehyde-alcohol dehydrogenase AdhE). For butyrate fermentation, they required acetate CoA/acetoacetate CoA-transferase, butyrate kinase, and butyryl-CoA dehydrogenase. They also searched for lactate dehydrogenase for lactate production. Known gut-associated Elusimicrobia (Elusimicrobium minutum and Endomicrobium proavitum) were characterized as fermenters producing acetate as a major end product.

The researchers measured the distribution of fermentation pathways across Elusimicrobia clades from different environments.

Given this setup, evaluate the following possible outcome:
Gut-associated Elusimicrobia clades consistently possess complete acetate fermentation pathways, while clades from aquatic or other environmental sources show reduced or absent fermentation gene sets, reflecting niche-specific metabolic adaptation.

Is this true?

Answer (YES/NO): NO